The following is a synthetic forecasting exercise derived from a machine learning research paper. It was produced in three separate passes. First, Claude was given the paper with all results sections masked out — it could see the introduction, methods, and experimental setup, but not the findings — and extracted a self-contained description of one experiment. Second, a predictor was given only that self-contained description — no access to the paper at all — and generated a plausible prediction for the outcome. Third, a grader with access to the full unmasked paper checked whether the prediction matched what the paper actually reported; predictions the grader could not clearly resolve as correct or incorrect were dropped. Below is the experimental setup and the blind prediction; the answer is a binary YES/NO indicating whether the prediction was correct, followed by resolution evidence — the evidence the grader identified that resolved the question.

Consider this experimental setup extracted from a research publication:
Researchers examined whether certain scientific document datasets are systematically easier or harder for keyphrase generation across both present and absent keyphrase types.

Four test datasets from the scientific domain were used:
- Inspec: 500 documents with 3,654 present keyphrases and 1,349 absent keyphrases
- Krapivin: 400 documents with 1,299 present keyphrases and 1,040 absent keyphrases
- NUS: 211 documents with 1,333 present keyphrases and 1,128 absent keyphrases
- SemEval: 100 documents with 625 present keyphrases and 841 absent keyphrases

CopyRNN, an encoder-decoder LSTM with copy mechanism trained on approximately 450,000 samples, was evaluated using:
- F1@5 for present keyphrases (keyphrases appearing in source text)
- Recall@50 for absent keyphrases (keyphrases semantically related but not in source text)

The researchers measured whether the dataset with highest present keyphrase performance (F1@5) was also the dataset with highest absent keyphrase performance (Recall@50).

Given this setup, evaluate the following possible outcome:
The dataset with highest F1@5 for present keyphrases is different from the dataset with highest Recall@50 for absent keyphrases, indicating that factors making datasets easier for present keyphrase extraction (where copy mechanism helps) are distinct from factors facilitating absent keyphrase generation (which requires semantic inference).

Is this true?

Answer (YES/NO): YES